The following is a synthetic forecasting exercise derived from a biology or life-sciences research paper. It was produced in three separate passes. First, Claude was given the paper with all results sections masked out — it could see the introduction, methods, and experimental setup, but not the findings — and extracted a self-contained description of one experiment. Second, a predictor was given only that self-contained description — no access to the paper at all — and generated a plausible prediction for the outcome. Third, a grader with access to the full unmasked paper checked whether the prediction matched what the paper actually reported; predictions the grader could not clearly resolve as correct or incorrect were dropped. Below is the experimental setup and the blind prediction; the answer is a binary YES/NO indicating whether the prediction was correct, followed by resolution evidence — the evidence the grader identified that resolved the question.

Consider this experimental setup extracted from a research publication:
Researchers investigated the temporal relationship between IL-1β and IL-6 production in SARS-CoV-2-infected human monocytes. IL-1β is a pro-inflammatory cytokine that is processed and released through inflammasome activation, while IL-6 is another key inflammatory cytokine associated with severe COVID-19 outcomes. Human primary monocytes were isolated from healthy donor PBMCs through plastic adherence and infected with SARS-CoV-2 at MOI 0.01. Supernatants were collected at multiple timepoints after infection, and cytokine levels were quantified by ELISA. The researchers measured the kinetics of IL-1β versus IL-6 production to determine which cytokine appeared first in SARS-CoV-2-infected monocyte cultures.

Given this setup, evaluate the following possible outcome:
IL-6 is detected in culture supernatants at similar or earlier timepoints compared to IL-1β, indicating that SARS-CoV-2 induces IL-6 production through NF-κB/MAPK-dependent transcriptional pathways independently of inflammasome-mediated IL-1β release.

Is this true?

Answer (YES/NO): NO